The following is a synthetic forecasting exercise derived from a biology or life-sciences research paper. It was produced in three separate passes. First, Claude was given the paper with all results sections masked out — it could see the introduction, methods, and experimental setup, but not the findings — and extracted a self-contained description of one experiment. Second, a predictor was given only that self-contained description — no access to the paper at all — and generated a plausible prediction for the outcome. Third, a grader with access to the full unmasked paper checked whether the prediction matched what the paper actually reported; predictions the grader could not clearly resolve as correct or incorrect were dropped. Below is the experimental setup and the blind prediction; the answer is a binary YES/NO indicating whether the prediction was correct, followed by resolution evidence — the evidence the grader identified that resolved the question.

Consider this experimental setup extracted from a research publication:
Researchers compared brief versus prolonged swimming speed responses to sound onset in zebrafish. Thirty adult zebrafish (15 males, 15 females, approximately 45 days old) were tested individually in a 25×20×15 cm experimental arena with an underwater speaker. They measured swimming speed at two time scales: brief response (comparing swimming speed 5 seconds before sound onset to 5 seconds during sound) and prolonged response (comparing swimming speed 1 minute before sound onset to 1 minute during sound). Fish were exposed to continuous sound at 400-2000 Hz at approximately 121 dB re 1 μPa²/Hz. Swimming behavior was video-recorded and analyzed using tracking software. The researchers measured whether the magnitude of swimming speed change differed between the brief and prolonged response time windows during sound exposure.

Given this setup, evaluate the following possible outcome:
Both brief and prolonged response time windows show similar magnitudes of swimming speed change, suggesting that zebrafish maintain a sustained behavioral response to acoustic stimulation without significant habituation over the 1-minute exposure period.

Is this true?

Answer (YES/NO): NO